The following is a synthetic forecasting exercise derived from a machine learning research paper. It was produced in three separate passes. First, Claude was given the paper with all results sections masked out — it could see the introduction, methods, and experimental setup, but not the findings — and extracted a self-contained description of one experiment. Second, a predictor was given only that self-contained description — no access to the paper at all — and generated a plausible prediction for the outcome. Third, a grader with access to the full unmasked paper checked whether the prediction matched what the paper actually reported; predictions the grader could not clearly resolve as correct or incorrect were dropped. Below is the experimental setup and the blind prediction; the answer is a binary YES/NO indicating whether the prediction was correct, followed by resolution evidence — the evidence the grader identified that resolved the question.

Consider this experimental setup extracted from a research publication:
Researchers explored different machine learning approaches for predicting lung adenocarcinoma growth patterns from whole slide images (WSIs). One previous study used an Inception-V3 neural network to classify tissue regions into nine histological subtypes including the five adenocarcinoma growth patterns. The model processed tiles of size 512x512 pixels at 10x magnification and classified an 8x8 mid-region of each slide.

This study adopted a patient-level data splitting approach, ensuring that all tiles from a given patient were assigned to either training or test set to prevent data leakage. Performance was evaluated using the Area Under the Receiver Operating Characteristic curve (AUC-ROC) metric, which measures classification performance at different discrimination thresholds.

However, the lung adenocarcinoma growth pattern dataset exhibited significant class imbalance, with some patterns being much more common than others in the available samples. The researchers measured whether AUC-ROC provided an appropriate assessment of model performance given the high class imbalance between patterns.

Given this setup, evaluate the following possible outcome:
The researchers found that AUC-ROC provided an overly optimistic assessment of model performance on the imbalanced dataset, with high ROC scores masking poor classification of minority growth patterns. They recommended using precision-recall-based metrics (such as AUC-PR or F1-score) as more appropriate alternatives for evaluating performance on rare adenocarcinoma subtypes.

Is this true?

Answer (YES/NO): NO